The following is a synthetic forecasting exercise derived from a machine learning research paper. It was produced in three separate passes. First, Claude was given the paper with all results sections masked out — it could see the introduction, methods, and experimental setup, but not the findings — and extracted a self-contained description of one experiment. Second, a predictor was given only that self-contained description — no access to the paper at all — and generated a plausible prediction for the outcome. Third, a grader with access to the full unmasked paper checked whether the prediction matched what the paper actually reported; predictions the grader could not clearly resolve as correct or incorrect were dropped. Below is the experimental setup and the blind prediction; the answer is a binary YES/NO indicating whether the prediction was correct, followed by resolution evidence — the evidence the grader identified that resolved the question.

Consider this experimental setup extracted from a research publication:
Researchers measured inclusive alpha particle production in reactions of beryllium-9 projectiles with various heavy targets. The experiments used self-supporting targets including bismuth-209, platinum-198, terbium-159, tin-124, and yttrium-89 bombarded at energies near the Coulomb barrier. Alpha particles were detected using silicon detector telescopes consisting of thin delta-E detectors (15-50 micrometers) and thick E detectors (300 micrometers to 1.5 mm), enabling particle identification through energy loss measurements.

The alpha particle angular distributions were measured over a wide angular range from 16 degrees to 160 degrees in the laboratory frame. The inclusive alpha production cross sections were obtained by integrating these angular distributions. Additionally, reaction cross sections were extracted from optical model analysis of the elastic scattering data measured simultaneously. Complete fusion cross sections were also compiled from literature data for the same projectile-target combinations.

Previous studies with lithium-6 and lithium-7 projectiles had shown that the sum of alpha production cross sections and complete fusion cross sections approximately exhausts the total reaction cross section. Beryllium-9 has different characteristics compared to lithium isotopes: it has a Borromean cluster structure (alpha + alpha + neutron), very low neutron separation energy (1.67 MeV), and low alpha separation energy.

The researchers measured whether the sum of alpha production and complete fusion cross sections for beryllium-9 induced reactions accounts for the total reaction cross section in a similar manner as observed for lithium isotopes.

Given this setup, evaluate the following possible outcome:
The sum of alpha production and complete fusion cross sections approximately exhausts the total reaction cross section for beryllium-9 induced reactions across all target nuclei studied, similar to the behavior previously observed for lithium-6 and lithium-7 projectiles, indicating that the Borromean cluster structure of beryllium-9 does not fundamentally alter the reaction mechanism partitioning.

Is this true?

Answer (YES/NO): NO